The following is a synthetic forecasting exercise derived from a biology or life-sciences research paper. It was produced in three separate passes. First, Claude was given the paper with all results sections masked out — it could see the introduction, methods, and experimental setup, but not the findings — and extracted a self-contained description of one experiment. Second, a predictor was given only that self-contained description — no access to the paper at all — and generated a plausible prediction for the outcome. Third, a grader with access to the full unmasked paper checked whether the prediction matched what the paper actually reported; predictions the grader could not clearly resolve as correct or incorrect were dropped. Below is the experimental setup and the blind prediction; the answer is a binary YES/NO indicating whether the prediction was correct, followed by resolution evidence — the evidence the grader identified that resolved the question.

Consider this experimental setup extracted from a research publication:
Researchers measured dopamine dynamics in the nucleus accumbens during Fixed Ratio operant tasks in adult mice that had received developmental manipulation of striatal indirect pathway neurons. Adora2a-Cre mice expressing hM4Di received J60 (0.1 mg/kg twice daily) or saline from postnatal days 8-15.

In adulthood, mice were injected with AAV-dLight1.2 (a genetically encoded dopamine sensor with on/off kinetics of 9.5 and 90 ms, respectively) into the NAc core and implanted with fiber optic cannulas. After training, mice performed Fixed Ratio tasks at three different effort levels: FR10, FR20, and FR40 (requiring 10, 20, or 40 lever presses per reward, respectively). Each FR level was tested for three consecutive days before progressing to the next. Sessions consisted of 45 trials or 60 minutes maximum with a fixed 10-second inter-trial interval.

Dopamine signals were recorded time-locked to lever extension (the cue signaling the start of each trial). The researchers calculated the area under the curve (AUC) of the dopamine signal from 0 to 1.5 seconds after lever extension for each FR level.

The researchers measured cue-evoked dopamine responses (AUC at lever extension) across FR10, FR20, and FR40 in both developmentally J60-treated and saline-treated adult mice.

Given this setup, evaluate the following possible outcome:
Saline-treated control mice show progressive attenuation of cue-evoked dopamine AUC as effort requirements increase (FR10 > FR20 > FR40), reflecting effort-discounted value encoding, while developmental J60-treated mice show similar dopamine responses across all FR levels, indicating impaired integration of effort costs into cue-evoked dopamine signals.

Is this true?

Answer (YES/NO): NO